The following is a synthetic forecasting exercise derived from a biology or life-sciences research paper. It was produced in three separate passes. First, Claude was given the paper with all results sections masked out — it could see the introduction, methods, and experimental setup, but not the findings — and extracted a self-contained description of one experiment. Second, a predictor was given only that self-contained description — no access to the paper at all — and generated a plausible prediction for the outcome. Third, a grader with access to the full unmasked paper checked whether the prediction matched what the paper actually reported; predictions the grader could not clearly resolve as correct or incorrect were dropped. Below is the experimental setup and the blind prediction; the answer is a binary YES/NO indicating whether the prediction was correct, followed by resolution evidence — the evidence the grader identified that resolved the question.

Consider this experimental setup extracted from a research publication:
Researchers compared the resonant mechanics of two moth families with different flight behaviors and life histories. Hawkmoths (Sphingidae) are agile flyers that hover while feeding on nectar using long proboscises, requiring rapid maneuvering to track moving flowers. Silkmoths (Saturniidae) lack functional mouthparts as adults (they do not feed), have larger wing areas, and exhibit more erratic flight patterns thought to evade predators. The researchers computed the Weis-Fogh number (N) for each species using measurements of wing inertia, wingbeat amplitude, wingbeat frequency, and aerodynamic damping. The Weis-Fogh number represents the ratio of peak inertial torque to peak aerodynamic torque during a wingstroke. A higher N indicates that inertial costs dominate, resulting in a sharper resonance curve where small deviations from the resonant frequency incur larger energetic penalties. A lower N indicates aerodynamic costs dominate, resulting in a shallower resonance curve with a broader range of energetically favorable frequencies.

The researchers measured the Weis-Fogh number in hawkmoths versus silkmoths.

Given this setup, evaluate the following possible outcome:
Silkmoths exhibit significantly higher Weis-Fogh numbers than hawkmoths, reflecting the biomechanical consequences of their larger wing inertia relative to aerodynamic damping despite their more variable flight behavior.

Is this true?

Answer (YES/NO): NO